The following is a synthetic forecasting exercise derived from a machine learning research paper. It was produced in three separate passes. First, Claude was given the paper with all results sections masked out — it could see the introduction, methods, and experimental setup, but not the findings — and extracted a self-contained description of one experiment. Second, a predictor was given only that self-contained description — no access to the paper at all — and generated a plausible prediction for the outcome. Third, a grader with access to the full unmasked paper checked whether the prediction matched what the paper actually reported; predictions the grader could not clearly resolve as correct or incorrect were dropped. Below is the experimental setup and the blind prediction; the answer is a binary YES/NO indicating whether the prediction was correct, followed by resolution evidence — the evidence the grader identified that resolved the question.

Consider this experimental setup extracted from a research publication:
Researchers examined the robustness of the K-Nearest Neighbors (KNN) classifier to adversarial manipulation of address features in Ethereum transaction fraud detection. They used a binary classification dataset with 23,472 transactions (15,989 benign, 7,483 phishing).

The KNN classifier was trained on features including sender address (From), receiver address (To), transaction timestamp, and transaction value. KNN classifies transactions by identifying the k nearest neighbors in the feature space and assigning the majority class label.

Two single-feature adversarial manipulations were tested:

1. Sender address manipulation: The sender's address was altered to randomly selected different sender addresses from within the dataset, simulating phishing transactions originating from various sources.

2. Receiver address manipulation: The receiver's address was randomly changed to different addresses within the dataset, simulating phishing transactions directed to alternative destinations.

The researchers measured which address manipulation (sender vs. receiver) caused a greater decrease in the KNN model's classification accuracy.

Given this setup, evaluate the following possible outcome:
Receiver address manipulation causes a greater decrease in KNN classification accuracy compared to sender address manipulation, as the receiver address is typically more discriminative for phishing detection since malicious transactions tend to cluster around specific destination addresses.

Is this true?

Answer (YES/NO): NO